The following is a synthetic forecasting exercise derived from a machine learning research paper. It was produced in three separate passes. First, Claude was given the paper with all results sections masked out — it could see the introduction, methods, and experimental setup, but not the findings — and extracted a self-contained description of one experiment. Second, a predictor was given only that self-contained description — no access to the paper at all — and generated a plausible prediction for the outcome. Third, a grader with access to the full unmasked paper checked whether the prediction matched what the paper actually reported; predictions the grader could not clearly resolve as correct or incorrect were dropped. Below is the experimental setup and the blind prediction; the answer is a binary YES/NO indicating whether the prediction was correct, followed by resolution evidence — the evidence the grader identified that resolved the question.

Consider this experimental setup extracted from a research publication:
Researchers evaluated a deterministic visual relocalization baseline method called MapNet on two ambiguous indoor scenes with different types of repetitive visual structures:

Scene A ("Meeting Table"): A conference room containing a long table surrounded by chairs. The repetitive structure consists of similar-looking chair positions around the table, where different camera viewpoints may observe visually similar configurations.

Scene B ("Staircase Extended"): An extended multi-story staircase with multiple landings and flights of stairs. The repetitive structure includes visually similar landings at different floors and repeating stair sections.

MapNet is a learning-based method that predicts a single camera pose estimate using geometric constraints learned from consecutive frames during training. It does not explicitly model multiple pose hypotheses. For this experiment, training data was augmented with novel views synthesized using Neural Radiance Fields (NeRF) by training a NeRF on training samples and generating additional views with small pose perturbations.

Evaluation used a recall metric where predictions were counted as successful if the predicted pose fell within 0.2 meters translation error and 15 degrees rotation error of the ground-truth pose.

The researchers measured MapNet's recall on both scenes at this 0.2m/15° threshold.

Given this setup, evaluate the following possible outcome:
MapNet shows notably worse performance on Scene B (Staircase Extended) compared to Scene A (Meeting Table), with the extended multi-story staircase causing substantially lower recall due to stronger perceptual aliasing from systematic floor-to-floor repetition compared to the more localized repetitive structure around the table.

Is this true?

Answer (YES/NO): NO